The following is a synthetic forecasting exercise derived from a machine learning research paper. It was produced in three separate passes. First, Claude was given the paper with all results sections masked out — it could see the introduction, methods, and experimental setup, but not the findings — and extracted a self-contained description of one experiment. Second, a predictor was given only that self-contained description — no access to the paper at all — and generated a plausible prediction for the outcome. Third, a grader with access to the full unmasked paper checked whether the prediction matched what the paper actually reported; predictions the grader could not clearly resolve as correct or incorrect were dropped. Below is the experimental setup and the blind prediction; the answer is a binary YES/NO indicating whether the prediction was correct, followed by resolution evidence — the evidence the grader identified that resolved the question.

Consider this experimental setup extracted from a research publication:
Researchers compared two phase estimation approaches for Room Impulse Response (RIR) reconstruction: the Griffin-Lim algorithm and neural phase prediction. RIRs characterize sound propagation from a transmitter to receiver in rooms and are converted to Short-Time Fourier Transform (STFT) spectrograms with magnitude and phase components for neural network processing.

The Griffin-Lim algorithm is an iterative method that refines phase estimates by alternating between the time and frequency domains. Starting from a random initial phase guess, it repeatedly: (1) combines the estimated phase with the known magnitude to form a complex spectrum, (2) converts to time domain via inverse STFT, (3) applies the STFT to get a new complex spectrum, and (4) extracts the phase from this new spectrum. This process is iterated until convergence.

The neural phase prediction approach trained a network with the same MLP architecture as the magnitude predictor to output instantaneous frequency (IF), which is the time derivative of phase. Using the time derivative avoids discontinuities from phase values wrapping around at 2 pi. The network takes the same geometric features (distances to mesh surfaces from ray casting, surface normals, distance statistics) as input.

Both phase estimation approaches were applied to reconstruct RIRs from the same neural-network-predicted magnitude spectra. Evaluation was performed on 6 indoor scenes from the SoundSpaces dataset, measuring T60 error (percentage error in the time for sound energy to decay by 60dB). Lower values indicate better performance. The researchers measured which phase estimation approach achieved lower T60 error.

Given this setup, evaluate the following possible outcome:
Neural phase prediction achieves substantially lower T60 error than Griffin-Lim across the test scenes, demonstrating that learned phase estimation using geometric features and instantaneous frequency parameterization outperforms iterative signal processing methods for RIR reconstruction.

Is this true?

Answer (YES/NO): NO